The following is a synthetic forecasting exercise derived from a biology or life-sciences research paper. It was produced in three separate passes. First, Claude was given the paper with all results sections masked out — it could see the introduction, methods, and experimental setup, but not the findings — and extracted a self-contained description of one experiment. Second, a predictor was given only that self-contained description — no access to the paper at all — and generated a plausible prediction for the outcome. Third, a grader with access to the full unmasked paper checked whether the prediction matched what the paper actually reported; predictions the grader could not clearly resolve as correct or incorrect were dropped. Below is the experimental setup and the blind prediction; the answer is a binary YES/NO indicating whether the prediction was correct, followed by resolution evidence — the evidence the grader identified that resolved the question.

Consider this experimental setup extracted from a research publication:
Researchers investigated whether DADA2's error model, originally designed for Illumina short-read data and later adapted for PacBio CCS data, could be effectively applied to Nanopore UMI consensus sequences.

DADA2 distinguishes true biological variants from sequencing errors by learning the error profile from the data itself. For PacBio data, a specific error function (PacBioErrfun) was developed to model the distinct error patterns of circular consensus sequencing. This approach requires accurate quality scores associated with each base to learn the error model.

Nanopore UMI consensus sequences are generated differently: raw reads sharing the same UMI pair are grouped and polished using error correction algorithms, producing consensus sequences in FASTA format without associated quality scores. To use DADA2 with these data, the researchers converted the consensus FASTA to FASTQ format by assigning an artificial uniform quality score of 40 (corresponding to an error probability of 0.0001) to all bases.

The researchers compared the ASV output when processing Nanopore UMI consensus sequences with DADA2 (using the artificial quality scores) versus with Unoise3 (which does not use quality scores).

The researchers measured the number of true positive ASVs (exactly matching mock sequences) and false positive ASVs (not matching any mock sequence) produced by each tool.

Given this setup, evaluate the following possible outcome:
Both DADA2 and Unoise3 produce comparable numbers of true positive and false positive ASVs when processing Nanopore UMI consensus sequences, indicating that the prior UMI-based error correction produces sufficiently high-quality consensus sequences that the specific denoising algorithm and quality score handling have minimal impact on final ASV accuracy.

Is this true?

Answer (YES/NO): NO